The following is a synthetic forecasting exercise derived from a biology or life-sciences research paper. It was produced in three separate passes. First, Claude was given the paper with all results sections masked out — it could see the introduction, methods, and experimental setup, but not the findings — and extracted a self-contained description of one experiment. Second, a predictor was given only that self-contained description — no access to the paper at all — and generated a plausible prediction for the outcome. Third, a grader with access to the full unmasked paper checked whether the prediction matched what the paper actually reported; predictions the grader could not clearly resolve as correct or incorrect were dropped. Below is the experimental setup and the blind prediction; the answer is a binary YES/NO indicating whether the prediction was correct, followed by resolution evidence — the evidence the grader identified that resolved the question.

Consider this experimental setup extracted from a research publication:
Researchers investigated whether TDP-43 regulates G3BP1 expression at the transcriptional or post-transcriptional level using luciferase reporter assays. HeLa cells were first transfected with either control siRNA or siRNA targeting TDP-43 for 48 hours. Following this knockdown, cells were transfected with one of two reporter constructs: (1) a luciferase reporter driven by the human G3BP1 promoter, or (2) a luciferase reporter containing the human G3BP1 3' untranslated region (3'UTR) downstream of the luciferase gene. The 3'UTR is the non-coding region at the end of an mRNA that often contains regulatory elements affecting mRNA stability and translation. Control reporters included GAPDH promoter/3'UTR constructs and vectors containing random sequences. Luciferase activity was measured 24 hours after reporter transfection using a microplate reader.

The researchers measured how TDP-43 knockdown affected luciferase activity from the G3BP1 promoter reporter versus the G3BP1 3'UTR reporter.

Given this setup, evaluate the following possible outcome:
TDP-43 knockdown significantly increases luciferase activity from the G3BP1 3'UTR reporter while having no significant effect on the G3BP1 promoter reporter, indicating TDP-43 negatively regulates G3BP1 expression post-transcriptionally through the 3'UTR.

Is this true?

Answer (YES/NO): NO